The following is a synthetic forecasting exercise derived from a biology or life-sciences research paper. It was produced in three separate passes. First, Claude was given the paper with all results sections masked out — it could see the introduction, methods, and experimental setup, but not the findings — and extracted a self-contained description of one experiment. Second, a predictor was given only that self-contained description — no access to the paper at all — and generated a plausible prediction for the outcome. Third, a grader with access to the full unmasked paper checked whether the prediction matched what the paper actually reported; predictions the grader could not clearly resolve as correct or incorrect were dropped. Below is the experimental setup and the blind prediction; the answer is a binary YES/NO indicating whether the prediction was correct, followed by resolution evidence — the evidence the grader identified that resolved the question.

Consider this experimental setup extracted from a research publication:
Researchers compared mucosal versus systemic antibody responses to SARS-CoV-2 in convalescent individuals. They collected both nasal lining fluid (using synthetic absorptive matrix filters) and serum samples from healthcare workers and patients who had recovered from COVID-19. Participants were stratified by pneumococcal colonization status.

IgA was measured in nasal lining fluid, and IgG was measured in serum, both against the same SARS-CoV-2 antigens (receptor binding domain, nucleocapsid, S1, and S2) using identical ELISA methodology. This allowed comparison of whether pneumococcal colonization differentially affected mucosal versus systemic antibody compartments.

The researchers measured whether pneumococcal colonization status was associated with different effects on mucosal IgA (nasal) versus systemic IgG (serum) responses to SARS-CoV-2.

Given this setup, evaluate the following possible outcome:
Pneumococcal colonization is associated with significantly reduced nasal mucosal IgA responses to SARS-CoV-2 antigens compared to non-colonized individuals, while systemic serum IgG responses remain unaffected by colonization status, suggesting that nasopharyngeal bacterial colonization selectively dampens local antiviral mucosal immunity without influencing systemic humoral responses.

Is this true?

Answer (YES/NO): NO